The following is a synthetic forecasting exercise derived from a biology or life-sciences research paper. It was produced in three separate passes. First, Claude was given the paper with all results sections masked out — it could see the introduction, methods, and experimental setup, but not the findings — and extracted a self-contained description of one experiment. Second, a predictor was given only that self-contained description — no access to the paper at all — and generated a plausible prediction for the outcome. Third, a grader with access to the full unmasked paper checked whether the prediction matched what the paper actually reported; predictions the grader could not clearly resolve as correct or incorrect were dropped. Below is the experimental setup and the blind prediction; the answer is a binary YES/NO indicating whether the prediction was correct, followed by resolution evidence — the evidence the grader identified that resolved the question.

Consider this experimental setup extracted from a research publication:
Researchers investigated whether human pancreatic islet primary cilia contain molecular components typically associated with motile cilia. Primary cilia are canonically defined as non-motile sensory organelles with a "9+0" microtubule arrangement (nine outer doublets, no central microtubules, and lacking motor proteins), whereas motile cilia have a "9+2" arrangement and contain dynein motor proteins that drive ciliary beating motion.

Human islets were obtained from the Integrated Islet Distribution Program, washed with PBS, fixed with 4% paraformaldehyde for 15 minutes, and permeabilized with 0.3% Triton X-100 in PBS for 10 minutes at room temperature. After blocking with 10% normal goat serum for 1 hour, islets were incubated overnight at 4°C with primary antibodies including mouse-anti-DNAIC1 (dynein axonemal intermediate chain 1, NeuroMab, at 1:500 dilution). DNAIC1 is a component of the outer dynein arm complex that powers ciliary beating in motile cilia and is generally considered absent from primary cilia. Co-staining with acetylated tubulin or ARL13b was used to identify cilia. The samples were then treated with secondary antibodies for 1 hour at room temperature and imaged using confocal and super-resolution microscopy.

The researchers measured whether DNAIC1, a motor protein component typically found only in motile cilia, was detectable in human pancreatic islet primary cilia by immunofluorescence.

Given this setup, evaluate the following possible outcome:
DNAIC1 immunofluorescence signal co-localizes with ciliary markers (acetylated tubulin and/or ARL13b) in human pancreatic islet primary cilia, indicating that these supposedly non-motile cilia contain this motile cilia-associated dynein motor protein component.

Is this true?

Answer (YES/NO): YES